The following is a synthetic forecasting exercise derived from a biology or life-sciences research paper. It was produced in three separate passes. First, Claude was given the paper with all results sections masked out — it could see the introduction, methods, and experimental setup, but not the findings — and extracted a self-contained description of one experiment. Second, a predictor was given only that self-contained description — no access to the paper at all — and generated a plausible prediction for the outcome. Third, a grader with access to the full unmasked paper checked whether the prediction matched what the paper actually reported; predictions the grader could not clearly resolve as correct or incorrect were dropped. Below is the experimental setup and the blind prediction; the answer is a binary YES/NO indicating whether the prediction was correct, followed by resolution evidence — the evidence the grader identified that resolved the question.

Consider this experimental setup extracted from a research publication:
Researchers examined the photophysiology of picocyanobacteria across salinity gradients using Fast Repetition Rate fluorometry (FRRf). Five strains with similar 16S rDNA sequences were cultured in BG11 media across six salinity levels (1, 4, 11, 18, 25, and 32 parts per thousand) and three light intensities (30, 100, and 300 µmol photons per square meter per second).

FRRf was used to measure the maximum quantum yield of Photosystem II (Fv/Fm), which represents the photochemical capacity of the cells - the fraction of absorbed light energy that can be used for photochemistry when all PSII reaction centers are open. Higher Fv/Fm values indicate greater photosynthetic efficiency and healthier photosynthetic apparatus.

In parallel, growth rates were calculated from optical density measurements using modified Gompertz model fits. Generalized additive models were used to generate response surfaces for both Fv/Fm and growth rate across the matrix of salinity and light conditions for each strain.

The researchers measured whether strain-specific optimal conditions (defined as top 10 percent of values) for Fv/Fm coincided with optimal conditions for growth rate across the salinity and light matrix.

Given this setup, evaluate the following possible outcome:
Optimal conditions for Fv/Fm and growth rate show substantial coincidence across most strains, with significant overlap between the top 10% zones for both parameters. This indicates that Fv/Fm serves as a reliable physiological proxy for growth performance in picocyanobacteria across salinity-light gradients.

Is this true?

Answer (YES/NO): NO